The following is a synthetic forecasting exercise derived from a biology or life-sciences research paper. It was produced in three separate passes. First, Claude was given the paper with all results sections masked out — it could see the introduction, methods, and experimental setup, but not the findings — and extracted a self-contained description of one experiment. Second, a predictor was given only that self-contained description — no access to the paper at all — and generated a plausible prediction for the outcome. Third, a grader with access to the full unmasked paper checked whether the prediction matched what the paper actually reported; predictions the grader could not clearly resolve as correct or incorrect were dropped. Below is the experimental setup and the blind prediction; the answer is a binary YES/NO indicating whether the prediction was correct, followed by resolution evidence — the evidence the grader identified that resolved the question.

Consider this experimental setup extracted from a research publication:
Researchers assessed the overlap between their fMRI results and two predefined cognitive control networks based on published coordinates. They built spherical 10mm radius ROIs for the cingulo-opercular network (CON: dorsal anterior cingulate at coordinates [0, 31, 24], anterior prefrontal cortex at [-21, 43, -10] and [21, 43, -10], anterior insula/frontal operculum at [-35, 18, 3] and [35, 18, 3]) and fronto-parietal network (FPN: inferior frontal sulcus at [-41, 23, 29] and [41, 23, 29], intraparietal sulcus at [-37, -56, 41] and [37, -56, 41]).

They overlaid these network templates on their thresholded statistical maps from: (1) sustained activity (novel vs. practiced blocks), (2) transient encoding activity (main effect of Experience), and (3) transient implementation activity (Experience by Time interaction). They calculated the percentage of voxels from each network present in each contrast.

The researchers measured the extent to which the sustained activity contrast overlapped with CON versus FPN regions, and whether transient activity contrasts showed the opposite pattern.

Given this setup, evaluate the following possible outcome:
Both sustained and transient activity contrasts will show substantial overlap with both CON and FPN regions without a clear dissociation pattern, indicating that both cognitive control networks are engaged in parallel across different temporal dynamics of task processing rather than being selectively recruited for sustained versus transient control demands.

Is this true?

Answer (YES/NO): NO